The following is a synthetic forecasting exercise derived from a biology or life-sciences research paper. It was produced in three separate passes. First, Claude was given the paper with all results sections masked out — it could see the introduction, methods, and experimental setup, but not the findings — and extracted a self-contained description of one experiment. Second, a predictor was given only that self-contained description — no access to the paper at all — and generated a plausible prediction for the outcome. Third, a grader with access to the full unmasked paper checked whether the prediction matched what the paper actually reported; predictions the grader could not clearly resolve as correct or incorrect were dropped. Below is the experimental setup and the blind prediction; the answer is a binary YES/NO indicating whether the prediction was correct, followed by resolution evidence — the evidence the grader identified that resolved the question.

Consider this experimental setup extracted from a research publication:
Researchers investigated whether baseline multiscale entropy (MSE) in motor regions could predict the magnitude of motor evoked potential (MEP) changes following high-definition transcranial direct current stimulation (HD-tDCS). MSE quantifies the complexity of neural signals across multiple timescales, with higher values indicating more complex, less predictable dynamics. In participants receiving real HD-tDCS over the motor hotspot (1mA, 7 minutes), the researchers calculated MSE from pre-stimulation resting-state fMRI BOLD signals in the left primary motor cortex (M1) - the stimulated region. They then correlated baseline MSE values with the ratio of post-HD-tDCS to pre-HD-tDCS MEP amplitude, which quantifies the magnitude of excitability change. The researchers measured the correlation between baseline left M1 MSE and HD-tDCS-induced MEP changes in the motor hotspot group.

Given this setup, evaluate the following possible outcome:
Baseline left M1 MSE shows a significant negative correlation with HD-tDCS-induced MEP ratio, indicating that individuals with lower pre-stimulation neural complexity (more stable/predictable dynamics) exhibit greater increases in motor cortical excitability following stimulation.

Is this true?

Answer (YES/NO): NO